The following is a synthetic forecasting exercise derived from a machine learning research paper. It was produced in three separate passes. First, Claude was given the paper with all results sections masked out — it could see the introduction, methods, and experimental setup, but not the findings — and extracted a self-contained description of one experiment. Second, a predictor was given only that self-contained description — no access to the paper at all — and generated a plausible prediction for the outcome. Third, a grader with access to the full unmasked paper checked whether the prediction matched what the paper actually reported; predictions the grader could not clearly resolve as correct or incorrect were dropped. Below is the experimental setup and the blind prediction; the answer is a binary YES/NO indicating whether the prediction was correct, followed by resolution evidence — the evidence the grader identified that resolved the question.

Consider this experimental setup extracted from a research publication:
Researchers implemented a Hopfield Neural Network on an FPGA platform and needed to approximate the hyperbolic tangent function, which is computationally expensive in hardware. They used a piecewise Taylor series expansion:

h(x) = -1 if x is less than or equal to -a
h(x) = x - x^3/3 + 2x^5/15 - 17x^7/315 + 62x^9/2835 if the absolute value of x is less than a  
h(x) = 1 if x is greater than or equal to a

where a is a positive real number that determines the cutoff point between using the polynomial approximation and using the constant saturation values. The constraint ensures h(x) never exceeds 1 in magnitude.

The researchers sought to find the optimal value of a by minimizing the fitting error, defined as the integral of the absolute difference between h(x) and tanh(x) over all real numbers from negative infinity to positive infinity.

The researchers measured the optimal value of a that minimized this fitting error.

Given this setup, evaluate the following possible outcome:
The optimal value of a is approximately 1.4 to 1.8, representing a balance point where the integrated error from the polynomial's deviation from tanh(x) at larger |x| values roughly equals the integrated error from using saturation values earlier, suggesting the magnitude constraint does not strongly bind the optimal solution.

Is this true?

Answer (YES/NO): NO